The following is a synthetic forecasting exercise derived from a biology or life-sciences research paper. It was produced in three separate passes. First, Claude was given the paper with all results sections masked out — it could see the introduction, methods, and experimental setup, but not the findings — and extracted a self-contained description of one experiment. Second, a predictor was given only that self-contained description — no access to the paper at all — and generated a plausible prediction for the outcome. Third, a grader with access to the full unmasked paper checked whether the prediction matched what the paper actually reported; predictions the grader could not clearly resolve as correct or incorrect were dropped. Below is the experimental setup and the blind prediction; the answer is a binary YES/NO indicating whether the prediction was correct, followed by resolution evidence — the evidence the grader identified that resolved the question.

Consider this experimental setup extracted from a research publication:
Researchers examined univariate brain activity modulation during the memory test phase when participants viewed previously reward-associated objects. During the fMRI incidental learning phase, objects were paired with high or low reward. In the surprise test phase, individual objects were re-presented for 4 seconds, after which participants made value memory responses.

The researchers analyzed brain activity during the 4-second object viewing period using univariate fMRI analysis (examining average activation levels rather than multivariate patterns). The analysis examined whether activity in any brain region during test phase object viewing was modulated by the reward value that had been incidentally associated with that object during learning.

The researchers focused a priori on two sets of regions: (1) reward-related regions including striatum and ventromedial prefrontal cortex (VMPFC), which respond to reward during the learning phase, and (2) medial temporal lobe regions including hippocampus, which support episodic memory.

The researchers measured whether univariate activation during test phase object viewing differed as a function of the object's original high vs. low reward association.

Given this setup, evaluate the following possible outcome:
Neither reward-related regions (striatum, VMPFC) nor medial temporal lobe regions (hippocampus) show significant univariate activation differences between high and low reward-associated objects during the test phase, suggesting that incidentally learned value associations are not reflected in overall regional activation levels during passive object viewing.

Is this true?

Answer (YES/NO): NO